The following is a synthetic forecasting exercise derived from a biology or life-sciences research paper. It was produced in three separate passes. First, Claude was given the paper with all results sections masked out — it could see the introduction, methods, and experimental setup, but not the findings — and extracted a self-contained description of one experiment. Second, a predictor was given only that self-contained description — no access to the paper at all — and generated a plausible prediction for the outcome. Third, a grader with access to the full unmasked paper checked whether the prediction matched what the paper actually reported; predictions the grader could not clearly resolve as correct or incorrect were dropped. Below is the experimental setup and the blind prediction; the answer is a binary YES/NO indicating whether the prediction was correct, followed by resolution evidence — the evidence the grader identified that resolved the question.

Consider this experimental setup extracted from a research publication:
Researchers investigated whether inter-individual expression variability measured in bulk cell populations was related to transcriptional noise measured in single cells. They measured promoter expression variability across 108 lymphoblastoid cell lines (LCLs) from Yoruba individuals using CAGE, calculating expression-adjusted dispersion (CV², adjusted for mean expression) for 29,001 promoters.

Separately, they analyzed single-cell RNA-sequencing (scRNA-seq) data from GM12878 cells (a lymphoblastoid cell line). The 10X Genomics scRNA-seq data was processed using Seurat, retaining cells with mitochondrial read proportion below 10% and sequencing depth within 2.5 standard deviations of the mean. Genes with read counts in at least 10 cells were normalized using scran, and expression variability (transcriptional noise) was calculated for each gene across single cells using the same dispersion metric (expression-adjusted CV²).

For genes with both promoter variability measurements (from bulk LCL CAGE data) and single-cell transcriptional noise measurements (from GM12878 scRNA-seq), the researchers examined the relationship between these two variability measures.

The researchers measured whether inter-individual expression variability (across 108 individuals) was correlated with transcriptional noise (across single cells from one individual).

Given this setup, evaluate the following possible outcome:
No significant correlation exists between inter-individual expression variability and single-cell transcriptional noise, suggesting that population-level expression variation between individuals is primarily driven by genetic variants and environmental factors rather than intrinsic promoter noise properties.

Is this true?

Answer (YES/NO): NO